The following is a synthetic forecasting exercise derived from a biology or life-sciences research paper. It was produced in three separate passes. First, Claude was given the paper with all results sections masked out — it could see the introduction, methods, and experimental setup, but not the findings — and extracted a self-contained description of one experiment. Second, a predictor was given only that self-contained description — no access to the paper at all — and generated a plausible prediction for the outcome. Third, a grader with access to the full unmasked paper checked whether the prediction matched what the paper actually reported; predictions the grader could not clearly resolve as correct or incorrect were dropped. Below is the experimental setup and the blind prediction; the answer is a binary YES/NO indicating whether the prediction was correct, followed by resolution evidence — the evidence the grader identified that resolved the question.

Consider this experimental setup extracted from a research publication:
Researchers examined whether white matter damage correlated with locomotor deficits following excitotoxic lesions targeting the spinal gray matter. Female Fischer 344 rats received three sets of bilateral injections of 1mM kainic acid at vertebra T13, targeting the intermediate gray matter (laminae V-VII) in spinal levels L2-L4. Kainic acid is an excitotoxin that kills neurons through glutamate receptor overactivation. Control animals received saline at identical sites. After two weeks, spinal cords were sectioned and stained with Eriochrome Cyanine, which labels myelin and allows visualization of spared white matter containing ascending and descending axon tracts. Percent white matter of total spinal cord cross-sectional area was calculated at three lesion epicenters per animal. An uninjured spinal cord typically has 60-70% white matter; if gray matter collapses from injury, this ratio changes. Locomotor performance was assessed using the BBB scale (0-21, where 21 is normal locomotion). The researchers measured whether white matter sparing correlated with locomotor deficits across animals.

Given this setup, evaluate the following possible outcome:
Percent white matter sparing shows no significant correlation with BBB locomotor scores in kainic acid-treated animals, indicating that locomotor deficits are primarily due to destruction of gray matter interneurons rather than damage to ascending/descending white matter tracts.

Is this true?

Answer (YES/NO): YES